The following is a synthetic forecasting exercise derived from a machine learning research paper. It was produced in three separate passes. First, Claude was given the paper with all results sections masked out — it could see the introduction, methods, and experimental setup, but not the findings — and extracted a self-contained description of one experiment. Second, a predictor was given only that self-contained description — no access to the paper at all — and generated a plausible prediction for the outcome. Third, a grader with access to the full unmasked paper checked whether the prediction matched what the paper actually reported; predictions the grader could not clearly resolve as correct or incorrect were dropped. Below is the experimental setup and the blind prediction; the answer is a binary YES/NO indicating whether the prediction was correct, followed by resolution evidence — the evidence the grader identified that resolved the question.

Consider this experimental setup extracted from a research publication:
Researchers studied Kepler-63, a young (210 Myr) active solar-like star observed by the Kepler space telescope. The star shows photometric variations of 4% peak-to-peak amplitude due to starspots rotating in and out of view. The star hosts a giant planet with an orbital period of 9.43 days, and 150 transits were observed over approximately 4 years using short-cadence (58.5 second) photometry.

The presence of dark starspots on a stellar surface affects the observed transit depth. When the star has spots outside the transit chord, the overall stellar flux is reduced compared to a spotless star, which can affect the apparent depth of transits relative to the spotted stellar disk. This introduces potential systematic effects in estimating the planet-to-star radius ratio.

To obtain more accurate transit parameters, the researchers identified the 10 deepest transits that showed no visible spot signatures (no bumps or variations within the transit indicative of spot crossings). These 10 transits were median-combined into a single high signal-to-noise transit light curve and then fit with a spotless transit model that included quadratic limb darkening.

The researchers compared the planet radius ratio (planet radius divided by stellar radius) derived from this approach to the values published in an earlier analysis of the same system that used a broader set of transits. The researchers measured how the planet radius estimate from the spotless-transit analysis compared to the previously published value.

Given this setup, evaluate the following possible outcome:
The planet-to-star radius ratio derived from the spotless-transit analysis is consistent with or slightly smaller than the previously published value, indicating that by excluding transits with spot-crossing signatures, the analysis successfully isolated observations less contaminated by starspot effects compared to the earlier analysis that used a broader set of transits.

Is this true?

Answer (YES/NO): NO